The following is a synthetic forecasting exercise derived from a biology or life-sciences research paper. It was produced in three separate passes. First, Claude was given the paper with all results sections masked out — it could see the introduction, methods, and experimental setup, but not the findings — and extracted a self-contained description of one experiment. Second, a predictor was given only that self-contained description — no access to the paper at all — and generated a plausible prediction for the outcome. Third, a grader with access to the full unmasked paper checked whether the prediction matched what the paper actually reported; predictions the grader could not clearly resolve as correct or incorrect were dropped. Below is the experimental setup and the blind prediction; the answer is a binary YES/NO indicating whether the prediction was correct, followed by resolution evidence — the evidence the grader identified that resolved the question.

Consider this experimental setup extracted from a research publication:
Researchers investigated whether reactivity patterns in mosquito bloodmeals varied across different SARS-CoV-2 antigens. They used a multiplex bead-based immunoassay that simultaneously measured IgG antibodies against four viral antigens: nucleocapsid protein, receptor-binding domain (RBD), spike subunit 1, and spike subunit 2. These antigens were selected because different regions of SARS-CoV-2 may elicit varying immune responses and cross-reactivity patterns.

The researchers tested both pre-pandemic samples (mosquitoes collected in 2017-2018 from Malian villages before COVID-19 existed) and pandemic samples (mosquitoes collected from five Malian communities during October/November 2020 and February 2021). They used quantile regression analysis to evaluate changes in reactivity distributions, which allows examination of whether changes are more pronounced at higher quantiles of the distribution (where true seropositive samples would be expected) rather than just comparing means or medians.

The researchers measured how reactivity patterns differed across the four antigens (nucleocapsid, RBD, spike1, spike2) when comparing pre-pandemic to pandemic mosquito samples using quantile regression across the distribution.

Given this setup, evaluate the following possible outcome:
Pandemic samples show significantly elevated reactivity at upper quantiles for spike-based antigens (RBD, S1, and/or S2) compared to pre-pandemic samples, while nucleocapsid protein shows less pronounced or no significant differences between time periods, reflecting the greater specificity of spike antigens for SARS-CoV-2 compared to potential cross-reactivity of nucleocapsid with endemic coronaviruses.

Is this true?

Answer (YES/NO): NO